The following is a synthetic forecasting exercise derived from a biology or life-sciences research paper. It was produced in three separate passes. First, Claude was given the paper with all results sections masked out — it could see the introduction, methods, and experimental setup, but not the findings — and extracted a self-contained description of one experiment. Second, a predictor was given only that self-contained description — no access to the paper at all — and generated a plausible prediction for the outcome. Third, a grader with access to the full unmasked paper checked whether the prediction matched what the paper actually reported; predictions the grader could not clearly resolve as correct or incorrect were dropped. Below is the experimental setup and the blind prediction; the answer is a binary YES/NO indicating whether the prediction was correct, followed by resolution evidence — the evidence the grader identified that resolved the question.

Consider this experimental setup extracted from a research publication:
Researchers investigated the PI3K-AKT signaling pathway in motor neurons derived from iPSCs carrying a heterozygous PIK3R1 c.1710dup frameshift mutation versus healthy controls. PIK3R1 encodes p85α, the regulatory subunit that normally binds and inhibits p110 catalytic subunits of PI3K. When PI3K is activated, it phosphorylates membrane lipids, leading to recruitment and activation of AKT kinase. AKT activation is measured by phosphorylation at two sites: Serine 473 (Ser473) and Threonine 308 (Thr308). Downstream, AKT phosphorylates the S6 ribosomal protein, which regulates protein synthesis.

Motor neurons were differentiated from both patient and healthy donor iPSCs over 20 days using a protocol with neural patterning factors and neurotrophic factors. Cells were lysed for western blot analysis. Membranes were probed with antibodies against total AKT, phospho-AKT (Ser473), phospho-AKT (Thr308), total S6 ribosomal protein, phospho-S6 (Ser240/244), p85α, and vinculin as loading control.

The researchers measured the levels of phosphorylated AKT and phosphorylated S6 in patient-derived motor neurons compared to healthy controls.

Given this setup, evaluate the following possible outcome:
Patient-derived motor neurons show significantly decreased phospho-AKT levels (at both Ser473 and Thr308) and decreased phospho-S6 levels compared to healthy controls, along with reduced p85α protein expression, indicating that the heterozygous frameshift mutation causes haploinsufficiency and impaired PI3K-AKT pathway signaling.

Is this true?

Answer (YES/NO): NO